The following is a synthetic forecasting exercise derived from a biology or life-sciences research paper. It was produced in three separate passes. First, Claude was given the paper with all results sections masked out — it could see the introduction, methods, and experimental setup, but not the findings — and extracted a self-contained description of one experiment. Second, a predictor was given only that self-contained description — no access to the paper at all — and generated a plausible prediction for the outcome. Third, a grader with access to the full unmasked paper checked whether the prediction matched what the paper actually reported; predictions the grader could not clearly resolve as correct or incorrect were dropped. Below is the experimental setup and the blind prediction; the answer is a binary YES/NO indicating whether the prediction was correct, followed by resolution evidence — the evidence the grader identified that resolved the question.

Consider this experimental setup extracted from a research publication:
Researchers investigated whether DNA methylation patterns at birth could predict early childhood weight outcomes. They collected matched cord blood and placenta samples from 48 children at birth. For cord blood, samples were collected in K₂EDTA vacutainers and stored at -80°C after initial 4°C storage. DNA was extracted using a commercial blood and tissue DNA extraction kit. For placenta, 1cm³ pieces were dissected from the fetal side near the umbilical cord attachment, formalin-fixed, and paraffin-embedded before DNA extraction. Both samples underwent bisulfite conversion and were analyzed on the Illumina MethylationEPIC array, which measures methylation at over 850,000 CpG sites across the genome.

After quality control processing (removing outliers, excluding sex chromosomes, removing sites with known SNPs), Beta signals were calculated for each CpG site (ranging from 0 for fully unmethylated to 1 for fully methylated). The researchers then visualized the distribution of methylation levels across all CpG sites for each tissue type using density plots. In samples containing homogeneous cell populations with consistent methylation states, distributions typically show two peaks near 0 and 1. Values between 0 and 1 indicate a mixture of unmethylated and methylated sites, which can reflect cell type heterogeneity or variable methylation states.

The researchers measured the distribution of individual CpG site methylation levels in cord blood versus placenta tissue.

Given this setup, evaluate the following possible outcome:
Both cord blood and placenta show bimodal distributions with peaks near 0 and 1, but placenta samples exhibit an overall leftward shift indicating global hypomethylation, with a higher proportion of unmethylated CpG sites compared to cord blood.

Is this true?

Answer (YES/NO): NO